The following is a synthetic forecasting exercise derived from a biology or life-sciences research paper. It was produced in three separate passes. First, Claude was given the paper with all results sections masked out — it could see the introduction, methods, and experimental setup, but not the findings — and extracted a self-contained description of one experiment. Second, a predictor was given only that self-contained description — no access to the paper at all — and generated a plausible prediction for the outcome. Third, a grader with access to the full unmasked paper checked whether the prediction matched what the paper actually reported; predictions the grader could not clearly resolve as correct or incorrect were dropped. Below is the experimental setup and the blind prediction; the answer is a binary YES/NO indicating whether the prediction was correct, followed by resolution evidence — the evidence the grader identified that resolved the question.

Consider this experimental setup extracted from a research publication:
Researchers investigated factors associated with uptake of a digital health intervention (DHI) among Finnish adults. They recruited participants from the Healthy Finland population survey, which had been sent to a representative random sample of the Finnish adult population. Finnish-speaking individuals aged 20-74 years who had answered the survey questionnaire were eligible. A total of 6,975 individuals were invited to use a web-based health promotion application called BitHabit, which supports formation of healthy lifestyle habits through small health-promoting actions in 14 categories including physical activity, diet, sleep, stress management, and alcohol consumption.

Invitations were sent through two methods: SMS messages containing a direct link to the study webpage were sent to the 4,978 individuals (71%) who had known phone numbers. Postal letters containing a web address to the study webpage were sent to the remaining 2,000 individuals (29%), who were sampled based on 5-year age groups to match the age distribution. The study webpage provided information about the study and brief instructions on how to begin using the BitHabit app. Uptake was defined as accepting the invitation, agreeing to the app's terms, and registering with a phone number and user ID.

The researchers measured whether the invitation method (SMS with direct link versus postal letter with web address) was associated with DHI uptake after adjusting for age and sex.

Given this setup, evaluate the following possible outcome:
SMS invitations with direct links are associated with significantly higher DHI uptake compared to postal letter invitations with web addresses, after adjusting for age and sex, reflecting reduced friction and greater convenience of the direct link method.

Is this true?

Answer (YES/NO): NO